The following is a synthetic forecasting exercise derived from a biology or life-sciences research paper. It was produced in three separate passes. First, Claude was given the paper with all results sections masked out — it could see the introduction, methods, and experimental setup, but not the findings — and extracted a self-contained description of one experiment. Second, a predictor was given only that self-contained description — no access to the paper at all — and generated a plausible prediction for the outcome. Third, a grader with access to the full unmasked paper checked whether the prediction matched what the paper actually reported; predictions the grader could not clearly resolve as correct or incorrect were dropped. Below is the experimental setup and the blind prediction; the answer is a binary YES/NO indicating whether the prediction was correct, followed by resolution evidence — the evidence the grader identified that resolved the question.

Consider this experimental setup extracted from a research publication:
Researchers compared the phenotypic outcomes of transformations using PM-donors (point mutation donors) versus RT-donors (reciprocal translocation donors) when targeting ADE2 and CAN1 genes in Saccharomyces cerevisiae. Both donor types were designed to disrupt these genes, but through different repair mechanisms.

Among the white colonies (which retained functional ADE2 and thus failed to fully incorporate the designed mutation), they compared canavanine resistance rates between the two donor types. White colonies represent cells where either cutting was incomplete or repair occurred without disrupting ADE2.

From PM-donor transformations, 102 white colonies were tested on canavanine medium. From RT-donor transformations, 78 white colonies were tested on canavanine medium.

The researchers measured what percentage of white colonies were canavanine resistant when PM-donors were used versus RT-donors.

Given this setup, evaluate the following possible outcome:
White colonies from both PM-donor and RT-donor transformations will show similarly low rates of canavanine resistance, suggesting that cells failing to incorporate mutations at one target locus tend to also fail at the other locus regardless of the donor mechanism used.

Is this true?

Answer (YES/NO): NO